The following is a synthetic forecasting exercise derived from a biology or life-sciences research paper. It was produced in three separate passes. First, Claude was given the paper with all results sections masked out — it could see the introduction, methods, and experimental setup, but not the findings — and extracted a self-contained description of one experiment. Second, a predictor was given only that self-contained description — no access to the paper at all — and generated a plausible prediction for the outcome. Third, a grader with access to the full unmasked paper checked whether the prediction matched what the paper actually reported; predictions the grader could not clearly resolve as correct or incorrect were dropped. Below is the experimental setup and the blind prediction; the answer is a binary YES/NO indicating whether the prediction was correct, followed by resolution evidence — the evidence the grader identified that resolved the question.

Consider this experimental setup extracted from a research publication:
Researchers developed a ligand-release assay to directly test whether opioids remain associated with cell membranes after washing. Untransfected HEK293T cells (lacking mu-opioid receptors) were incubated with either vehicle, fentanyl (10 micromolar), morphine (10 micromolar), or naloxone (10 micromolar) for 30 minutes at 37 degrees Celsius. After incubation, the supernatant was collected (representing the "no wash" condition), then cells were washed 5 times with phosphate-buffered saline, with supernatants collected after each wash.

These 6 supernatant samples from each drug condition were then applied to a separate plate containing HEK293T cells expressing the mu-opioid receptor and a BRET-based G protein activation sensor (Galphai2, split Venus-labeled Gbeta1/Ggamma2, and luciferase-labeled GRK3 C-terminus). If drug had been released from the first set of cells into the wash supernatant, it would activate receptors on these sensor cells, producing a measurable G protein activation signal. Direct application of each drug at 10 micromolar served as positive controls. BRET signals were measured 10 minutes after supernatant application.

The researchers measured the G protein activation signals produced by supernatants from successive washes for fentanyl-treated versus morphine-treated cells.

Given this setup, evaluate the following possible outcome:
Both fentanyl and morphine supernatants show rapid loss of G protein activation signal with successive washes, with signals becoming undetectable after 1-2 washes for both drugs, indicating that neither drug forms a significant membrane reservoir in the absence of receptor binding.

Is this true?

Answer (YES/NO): NO